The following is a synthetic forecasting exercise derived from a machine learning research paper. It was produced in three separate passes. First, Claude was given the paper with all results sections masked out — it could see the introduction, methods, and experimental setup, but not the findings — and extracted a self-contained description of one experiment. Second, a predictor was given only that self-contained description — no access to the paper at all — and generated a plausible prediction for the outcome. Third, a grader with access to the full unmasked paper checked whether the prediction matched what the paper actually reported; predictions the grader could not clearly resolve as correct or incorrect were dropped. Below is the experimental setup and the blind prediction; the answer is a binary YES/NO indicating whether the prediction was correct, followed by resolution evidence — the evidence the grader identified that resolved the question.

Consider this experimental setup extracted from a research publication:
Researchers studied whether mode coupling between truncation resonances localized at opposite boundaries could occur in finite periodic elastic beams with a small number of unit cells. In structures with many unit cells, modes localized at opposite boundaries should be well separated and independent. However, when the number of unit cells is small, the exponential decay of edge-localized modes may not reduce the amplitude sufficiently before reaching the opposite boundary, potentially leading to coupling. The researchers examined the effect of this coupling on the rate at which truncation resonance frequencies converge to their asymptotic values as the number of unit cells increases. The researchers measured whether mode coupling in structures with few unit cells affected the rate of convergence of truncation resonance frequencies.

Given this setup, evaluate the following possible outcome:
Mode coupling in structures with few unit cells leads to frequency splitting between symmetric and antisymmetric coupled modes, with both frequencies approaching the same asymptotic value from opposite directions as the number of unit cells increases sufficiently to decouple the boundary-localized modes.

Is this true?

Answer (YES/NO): NO